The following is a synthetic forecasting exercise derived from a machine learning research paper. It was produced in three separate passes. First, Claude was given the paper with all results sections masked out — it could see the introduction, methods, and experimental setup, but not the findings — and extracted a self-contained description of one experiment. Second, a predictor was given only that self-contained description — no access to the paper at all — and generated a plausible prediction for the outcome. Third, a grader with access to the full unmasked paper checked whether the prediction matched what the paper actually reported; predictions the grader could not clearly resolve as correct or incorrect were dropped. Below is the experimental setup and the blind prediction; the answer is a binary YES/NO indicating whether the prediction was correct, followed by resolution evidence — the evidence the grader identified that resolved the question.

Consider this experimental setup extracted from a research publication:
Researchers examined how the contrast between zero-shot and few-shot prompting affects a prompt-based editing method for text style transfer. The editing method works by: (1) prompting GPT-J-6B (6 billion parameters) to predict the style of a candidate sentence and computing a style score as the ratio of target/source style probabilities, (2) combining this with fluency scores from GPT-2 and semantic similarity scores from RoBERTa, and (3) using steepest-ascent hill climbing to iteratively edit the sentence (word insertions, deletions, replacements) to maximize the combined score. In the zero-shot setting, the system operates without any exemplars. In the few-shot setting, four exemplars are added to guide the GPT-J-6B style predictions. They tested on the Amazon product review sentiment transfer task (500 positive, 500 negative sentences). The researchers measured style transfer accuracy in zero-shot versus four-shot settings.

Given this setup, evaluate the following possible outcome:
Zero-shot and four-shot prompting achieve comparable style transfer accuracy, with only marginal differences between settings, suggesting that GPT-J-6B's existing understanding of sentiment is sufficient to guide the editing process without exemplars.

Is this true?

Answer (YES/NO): NO